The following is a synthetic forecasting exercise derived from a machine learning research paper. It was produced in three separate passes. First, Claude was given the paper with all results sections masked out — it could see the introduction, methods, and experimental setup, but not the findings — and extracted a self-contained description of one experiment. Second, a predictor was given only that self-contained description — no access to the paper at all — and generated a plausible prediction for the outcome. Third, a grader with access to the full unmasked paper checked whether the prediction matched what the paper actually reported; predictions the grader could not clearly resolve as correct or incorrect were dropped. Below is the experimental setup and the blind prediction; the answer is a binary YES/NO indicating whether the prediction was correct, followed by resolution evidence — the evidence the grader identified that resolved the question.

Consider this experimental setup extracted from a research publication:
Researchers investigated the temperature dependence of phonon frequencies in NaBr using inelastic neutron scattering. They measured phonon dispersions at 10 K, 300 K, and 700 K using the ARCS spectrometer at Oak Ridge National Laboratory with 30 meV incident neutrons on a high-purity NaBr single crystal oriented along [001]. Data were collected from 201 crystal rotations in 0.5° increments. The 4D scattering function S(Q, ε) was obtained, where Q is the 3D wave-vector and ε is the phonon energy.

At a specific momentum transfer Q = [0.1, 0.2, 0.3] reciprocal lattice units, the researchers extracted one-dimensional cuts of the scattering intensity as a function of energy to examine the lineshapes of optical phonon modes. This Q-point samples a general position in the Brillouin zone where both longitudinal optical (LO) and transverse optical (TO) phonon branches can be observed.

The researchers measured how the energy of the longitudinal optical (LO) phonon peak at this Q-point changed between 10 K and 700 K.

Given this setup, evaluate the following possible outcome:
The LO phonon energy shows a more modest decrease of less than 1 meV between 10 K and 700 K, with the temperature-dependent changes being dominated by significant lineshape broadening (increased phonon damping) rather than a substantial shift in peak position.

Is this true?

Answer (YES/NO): NO